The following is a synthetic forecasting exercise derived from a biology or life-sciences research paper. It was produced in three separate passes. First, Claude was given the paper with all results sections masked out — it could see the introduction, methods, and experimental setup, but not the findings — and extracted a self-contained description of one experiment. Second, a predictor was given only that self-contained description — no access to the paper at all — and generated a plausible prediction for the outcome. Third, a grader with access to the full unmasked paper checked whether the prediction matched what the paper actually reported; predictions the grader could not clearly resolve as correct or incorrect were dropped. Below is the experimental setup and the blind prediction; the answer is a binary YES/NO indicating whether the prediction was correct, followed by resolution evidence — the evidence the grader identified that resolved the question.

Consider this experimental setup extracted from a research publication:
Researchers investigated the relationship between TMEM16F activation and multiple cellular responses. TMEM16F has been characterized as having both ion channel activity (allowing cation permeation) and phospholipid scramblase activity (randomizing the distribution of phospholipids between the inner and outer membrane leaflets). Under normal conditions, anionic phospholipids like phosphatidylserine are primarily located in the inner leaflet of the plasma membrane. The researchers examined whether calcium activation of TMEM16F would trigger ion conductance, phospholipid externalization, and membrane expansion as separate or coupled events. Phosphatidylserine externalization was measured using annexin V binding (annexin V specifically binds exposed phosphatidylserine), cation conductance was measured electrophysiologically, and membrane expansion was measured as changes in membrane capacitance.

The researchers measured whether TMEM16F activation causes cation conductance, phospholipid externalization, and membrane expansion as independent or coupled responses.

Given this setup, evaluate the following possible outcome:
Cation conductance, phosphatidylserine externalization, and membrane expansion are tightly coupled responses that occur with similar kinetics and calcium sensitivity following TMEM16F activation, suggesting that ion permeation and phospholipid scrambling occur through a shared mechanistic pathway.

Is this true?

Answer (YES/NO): NO